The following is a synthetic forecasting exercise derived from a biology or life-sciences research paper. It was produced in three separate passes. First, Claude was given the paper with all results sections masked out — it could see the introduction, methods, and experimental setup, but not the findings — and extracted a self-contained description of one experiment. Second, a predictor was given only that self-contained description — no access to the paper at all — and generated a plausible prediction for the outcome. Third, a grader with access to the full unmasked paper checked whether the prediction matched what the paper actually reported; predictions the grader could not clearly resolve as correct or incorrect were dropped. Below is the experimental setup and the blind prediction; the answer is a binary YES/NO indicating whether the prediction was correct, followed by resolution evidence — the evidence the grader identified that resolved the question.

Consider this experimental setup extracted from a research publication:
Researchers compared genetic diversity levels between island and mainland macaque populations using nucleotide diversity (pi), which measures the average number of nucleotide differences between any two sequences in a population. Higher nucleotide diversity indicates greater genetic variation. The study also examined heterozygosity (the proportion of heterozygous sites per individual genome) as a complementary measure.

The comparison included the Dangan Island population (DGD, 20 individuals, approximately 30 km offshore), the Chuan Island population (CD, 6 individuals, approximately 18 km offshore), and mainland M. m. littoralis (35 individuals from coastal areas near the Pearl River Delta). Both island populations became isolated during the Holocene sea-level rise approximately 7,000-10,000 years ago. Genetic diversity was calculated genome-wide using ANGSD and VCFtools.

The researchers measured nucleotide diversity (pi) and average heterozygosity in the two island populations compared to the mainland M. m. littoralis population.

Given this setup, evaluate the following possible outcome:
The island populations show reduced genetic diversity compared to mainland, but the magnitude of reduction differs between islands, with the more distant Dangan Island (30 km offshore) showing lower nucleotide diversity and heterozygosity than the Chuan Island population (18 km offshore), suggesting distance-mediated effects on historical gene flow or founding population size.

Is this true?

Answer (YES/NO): YES